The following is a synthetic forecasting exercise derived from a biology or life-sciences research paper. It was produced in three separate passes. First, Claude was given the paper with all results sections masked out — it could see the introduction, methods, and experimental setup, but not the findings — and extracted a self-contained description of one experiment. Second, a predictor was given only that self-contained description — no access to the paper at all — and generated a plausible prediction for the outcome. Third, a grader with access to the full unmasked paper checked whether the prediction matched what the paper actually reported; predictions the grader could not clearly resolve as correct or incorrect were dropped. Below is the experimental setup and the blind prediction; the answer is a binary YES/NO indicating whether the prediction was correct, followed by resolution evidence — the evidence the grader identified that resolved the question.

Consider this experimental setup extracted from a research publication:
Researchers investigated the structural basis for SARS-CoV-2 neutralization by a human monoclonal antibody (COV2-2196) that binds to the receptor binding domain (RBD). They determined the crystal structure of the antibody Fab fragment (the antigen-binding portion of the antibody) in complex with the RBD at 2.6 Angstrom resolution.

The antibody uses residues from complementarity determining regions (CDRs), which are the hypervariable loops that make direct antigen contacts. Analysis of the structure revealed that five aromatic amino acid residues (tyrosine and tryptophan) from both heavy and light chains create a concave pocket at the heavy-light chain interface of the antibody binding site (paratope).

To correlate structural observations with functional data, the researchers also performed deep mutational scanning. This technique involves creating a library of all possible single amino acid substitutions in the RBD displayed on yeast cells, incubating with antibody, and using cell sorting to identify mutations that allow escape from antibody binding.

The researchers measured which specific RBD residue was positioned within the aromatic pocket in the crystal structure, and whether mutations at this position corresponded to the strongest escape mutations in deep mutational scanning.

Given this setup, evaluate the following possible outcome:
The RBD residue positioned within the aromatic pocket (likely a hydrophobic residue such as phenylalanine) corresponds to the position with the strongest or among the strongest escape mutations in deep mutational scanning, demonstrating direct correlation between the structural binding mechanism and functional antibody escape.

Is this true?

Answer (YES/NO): YES